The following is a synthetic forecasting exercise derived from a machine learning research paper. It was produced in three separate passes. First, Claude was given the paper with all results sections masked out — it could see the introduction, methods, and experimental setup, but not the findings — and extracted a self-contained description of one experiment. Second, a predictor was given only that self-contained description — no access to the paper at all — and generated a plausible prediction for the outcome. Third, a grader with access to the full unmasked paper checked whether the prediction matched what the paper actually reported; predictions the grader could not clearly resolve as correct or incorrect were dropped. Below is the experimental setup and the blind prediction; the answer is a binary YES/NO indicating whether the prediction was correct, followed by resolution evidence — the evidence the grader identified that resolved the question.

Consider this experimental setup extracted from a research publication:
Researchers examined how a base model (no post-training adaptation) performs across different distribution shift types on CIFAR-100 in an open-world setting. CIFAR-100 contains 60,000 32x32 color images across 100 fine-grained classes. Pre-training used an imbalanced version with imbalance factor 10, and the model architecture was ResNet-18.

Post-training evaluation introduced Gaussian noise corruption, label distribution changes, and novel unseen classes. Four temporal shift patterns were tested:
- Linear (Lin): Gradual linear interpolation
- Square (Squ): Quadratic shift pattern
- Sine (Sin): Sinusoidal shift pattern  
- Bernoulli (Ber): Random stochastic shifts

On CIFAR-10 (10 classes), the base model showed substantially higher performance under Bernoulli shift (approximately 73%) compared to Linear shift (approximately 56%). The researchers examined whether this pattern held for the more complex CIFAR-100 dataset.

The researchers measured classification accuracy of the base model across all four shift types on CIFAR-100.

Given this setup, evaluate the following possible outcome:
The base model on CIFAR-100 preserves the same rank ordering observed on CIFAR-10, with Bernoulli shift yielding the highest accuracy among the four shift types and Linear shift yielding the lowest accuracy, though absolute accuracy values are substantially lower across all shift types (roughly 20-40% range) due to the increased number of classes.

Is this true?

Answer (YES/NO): NO